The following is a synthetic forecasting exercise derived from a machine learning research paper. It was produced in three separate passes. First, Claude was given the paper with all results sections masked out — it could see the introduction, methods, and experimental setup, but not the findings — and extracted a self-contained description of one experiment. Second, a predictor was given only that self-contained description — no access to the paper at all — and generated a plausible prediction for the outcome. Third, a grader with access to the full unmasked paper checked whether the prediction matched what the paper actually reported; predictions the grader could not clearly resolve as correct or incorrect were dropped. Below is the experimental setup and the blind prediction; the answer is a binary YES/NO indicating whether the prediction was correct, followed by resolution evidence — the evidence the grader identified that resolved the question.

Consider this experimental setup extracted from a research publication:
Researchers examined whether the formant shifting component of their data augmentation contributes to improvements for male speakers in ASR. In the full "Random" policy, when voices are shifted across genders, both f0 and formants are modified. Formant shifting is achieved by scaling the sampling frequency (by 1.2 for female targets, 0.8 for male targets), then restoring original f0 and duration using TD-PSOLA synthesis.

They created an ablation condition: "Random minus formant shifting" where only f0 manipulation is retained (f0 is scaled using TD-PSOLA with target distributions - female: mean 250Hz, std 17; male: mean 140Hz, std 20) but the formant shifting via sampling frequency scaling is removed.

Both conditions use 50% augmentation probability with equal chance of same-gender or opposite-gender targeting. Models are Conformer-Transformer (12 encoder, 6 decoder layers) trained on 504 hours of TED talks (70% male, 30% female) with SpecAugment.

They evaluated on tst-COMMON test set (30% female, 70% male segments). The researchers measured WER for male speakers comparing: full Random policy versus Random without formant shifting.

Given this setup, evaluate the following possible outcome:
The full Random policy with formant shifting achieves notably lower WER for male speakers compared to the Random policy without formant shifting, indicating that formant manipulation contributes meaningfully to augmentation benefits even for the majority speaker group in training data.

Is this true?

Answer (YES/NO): NO